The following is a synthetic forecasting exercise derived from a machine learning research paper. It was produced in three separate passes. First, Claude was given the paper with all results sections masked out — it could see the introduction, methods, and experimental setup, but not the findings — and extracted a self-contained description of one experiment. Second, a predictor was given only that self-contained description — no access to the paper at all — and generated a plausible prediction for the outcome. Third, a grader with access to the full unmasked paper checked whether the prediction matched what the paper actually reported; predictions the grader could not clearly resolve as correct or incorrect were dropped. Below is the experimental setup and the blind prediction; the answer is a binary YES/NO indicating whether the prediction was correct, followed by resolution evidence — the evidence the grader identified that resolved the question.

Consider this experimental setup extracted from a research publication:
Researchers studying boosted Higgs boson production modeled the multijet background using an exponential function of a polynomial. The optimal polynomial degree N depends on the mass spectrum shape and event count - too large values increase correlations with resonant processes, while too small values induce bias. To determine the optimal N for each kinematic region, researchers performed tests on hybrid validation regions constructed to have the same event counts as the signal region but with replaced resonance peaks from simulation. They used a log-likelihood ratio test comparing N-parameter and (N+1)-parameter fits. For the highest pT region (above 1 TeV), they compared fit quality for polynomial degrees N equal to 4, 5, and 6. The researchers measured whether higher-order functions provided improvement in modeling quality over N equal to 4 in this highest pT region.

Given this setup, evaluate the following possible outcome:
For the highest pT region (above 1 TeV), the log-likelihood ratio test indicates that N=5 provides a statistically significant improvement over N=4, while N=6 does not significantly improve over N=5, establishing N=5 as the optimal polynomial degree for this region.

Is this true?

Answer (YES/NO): NO